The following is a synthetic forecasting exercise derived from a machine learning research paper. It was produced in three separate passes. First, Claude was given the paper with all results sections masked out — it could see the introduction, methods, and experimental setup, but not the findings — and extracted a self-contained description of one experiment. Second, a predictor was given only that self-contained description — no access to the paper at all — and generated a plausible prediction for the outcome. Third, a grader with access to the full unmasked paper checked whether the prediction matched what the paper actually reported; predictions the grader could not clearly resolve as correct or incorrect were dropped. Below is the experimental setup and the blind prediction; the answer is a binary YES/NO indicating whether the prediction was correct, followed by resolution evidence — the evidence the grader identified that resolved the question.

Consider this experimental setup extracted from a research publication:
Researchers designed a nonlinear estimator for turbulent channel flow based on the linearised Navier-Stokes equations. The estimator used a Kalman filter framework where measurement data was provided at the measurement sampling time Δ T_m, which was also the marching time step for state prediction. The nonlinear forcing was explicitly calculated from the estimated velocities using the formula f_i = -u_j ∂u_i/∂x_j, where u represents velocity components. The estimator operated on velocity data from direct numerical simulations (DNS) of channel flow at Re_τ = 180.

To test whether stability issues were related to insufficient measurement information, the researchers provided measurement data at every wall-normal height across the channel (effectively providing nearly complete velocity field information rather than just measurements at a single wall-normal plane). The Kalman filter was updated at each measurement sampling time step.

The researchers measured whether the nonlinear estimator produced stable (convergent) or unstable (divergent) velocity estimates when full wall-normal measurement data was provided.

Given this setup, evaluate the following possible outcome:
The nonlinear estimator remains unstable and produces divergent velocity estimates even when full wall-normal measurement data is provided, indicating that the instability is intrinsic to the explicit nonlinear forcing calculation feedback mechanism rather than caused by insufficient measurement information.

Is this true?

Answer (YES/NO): YES